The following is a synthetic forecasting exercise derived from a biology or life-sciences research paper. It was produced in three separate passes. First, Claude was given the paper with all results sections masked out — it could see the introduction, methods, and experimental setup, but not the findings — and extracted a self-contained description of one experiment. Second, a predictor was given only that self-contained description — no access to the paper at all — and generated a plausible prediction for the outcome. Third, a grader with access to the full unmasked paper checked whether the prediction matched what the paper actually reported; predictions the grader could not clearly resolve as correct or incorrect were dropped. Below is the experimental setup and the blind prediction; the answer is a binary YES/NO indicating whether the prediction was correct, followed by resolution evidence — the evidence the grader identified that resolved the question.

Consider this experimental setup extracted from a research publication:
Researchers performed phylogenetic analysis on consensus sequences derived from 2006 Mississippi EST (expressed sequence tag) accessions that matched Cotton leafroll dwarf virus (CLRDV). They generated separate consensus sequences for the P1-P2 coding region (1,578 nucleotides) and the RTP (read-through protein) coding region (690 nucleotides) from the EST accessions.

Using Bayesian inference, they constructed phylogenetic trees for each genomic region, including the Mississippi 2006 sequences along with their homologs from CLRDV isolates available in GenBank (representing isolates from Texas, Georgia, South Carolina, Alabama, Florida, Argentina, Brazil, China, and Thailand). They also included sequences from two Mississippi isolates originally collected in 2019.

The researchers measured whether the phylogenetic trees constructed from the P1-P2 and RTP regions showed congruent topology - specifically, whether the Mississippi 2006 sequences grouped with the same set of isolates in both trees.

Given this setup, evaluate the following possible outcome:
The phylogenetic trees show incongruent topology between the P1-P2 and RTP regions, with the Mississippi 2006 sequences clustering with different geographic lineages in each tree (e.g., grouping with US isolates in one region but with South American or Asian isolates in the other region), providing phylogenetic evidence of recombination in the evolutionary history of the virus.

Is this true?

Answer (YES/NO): NO